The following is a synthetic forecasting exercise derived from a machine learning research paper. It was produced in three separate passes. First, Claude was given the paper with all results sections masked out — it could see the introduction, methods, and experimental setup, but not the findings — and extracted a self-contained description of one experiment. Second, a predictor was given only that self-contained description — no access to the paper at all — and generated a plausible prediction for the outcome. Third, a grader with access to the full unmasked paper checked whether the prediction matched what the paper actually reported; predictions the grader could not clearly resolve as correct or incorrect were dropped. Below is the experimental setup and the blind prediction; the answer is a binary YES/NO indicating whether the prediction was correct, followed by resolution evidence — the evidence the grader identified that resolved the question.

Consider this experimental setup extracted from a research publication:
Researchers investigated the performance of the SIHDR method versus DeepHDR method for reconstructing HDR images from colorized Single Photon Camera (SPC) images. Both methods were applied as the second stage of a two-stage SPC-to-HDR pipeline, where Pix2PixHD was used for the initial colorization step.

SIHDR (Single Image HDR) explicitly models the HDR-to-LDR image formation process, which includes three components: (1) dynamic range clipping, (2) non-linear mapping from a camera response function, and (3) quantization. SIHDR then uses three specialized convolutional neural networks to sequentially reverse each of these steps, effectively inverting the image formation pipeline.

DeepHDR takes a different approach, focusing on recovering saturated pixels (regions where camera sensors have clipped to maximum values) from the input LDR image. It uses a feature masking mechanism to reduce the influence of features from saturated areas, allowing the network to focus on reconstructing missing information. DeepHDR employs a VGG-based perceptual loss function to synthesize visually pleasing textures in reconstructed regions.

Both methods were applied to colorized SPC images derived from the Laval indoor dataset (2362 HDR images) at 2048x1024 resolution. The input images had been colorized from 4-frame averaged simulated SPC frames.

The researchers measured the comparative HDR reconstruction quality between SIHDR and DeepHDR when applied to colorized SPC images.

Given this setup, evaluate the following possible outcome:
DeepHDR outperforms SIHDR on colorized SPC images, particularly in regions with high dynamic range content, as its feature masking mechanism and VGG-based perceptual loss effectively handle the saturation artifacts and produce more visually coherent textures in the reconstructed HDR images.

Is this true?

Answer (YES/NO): YES